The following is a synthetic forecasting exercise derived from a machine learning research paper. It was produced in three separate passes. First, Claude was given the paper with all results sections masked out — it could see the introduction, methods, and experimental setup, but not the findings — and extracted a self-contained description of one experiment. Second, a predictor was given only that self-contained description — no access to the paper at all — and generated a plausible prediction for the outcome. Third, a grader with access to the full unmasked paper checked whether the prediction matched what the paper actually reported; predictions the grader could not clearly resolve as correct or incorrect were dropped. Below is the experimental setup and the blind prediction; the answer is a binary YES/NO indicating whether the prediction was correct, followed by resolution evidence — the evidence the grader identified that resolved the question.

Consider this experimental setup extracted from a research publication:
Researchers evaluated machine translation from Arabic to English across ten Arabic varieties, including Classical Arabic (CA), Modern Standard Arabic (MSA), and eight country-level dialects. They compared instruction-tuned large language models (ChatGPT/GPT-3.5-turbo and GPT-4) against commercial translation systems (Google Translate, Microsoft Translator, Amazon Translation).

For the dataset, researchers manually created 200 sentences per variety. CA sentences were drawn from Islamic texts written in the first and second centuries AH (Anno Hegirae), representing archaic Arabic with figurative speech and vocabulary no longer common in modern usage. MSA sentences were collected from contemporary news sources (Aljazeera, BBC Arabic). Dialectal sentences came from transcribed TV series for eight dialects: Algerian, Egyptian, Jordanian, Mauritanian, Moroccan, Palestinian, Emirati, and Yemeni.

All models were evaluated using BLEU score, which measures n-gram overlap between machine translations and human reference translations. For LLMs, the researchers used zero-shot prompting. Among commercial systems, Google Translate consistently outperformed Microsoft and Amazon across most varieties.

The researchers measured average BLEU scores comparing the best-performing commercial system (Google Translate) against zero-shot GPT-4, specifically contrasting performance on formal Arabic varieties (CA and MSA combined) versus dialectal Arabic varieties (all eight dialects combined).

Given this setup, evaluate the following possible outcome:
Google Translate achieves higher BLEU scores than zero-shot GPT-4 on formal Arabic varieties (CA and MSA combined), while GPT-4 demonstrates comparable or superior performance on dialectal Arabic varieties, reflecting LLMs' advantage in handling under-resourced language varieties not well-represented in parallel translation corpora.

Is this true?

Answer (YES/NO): YES